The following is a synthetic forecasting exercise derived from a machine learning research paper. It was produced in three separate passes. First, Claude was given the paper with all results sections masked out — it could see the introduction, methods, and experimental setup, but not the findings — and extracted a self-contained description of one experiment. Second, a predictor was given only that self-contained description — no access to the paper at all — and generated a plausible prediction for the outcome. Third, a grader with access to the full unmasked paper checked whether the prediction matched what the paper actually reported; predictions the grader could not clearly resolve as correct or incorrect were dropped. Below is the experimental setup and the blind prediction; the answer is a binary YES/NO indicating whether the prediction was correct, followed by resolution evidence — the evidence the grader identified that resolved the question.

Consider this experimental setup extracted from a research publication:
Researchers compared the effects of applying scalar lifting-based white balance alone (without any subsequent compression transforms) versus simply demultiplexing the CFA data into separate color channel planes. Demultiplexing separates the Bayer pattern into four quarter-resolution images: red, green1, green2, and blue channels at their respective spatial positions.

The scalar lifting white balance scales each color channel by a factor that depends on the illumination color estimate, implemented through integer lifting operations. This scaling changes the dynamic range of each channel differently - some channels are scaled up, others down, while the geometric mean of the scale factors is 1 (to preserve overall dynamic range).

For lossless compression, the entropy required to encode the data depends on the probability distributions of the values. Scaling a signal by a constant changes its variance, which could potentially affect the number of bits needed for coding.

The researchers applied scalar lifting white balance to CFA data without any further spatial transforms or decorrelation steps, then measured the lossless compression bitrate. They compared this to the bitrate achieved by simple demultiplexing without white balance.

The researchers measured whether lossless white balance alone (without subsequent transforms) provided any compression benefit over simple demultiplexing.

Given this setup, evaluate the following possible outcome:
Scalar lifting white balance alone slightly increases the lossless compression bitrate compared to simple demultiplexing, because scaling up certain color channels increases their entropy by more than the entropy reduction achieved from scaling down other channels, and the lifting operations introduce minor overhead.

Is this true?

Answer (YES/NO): NO